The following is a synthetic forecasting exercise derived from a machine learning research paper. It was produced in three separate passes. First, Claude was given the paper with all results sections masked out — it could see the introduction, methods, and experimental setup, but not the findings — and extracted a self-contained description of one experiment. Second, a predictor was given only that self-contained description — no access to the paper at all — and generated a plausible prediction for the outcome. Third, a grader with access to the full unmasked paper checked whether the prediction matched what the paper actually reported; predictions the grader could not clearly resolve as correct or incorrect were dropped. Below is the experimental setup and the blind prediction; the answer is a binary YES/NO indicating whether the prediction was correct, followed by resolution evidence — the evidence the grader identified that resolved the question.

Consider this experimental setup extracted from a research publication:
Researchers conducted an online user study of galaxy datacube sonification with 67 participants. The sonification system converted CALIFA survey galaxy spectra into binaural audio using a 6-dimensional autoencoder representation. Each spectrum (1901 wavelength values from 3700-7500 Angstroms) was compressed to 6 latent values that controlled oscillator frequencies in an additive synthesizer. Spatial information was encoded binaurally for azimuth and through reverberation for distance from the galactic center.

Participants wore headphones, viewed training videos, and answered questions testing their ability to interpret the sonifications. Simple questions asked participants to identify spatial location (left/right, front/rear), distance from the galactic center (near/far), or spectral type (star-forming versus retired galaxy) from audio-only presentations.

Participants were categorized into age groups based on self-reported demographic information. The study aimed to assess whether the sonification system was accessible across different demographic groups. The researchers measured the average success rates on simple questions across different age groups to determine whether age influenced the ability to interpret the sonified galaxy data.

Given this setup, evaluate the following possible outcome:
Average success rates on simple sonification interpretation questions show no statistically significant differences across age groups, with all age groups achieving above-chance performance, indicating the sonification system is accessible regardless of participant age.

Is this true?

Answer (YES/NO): NO